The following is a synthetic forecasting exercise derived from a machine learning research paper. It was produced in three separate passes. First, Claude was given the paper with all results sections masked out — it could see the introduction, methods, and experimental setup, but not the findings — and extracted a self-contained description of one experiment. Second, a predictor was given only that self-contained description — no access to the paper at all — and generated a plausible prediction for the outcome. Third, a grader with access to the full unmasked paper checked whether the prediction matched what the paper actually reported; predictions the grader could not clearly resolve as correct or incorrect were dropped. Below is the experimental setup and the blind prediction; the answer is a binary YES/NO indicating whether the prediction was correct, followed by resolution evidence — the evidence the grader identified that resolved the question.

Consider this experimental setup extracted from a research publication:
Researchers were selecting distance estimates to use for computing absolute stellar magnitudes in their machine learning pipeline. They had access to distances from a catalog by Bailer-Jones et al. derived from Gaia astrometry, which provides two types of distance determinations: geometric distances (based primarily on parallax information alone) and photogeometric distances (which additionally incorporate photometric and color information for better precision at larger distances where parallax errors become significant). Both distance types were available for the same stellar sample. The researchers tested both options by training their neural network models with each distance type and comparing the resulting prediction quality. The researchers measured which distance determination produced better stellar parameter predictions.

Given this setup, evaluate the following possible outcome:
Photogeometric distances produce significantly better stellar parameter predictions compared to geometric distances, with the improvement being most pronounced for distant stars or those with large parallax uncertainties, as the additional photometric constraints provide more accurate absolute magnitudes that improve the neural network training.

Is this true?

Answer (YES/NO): NO